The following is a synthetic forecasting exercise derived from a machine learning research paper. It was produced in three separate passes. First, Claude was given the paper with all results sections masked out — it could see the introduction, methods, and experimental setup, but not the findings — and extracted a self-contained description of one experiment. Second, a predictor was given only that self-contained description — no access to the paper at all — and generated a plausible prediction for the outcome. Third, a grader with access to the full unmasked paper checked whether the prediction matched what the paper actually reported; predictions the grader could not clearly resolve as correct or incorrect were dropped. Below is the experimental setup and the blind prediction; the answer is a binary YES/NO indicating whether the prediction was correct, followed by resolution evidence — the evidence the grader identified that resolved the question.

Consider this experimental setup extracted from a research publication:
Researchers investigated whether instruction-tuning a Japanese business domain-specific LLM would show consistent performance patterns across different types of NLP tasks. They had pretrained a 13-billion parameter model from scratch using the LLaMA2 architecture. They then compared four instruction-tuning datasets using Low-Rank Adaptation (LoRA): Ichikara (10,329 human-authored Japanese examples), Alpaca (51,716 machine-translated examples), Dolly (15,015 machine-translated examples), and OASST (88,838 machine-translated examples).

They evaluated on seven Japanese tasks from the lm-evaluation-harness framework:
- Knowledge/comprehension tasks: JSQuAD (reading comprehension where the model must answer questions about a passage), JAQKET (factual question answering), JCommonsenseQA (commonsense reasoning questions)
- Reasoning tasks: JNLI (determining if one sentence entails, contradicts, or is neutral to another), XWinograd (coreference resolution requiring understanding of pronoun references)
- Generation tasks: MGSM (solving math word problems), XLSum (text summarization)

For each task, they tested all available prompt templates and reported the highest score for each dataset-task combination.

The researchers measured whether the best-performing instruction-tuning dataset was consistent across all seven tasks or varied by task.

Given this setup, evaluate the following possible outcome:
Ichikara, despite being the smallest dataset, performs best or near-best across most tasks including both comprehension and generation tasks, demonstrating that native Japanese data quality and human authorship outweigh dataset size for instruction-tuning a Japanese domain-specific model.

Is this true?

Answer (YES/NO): YES